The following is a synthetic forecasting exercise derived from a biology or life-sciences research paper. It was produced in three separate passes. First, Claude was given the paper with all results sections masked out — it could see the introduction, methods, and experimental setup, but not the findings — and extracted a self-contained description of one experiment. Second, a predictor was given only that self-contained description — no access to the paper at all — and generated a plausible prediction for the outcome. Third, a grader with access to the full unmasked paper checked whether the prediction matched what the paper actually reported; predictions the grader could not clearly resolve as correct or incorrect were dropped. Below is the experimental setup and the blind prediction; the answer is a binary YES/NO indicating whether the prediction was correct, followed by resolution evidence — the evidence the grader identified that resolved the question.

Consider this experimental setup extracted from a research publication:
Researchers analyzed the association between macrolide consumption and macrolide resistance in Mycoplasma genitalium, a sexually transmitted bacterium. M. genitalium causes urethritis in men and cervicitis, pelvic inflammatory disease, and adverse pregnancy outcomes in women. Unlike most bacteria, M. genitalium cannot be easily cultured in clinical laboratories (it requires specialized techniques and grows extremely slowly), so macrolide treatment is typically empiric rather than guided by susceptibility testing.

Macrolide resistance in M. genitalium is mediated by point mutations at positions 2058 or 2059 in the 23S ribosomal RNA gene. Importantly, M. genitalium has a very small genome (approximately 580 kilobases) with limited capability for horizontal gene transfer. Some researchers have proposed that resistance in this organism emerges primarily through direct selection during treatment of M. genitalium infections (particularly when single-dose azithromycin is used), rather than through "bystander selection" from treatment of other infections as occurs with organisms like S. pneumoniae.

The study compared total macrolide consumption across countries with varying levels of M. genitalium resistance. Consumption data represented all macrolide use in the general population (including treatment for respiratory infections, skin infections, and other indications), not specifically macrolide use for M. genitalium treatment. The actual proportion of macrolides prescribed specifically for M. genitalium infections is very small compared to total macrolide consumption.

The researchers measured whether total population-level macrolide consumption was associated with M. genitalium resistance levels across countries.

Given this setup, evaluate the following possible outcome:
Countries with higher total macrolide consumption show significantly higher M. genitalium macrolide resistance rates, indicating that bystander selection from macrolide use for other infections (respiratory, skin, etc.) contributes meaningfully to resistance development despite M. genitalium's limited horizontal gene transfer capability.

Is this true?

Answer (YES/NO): NO